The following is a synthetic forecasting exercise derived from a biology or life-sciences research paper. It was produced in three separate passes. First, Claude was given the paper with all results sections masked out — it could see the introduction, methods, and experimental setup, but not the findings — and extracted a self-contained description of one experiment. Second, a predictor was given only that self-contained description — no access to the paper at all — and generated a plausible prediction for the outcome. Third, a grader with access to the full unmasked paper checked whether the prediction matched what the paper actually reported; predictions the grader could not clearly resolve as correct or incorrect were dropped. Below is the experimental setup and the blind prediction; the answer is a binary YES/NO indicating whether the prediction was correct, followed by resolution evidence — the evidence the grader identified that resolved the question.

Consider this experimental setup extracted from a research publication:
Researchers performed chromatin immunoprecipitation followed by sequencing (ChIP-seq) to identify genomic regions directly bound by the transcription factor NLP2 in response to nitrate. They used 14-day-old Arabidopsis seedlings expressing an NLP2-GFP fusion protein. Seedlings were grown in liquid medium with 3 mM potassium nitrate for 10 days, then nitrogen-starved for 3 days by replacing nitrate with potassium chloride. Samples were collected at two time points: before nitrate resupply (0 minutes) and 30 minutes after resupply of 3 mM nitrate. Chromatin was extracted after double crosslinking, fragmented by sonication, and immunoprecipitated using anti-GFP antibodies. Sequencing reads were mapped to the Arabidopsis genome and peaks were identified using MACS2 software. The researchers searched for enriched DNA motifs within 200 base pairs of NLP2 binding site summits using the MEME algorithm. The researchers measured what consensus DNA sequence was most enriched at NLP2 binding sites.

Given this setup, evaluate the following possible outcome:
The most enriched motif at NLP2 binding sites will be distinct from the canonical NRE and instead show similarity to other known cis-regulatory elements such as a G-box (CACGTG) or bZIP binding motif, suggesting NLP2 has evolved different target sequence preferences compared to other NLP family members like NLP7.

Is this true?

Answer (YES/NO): NO